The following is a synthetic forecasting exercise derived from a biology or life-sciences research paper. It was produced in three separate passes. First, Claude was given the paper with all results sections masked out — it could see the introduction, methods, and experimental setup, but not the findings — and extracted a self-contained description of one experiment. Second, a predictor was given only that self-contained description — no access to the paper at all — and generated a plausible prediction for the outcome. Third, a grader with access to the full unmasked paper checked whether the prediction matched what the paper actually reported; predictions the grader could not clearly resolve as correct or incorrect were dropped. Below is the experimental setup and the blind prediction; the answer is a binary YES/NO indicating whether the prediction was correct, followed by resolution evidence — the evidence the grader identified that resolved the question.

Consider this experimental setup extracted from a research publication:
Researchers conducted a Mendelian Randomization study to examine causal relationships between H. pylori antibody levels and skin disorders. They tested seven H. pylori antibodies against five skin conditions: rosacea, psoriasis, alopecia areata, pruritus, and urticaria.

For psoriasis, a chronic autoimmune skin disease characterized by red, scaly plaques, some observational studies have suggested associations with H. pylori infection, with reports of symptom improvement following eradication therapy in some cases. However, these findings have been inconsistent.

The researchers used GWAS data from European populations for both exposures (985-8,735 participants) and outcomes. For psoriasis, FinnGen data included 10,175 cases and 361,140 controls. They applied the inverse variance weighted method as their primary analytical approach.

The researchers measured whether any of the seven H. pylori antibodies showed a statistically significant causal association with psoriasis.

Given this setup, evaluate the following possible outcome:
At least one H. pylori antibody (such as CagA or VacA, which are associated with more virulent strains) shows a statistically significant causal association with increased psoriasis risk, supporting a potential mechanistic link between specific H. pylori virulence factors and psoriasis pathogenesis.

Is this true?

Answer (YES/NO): NO